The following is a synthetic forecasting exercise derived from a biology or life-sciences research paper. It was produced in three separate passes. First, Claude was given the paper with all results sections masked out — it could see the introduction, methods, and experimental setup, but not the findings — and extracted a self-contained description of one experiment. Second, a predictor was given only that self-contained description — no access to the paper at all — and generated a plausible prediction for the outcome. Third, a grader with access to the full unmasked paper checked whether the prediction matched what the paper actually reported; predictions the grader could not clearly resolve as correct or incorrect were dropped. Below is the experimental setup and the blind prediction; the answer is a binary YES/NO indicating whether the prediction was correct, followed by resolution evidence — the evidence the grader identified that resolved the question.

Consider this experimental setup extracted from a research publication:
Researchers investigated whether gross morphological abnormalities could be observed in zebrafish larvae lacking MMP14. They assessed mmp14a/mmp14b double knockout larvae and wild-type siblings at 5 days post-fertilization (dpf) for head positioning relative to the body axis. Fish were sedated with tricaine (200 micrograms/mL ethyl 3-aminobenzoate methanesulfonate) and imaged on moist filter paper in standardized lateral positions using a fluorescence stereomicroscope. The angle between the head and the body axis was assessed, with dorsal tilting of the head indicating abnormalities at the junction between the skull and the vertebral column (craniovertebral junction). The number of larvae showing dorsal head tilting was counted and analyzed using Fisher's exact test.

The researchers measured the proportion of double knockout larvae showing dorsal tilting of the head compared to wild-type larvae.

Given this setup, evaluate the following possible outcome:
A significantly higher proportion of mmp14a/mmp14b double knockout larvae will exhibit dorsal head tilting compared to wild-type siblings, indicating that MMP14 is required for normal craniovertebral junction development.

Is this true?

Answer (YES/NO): NO